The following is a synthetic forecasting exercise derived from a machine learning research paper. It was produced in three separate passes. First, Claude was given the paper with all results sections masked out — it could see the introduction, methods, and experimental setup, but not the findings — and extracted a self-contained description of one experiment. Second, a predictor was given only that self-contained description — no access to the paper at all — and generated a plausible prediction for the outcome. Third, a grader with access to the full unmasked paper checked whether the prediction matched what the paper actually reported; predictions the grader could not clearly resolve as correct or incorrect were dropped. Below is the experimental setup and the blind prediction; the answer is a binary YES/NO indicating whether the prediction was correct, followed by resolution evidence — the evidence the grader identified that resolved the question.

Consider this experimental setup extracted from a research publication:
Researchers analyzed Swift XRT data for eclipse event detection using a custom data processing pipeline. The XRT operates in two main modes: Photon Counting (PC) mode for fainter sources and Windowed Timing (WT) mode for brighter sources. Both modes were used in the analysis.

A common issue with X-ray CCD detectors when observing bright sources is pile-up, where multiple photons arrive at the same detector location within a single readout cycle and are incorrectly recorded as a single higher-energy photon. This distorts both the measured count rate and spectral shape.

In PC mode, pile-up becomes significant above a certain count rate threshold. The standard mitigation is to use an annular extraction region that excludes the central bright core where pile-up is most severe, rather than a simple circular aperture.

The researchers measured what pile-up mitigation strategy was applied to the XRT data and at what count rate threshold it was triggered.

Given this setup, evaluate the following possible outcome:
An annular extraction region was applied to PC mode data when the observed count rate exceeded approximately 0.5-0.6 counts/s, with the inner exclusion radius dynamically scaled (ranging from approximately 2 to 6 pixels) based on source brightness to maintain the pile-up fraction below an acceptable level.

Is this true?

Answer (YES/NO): NO